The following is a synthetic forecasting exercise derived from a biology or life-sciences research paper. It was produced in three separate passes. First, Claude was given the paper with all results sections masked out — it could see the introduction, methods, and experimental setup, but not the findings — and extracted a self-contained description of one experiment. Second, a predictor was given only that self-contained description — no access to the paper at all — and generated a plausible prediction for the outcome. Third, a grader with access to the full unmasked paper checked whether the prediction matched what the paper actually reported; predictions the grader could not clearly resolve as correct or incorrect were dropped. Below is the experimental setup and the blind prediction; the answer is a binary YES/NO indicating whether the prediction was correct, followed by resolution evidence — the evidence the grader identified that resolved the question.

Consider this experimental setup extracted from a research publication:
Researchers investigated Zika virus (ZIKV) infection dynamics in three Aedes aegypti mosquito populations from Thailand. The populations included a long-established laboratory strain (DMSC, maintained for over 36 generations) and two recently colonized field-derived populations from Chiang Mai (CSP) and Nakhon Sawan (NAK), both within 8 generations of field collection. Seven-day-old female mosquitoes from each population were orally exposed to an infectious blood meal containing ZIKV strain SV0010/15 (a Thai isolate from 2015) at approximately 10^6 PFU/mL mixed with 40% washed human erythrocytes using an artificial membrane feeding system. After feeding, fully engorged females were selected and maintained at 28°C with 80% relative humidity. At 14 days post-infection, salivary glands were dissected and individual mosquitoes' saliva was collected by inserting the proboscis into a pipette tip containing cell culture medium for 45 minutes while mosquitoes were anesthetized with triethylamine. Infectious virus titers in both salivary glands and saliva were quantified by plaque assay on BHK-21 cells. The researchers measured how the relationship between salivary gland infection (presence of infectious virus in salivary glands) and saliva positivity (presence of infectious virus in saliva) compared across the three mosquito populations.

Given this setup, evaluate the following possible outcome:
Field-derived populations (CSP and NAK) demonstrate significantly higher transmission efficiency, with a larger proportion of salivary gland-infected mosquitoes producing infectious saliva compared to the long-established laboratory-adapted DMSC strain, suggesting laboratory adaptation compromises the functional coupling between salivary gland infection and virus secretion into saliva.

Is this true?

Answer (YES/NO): NO